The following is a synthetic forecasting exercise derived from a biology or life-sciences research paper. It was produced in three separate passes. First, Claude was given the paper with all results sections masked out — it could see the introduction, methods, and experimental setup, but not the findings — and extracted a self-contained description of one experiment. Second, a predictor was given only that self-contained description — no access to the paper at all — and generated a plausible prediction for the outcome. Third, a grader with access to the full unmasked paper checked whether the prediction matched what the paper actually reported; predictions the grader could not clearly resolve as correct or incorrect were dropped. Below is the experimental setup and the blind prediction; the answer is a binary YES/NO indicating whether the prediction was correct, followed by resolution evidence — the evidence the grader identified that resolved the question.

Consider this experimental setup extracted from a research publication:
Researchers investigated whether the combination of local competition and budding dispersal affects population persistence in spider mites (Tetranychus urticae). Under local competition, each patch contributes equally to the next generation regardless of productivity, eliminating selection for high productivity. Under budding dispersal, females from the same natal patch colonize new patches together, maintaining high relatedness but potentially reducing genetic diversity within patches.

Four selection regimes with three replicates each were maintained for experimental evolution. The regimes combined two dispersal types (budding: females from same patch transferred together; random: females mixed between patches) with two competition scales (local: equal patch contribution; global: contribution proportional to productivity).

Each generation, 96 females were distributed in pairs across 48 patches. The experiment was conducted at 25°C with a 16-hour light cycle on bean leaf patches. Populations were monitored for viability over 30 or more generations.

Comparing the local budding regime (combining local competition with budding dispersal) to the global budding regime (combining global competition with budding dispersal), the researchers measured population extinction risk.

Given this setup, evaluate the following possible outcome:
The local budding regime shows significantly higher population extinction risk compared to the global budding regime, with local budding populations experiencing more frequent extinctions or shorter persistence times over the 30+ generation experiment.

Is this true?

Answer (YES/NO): YES